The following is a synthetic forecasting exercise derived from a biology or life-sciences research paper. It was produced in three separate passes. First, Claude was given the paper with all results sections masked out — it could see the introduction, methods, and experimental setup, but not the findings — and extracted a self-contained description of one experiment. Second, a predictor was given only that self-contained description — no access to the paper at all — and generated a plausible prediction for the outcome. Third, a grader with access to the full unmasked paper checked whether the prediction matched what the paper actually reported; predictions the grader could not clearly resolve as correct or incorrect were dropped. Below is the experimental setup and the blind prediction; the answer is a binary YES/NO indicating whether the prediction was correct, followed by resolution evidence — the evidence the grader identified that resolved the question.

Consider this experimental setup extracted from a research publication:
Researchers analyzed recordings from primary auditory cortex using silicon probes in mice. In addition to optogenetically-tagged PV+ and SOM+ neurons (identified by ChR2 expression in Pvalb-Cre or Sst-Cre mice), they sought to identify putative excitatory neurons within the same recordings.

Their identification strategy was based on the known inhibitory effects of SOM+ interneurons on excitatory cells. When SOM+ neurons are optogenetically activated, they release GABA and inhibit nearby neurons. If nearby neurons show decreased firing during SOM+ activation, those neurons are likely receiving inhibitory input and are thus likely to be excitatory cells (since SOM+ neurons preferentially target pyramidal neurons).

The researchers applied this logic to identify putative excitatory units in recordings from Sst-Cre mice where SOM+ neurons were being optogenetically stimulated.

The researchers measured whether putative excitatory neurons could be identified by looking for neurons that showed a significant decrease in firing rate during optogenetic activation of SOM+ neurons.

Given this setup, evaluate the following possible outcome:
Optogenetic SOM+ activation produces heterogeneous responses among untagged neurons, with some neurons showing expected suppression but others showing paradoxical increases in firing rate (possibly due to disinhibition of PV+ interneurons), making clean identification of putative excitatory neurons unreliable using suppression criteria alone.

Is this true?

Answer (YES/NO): NO